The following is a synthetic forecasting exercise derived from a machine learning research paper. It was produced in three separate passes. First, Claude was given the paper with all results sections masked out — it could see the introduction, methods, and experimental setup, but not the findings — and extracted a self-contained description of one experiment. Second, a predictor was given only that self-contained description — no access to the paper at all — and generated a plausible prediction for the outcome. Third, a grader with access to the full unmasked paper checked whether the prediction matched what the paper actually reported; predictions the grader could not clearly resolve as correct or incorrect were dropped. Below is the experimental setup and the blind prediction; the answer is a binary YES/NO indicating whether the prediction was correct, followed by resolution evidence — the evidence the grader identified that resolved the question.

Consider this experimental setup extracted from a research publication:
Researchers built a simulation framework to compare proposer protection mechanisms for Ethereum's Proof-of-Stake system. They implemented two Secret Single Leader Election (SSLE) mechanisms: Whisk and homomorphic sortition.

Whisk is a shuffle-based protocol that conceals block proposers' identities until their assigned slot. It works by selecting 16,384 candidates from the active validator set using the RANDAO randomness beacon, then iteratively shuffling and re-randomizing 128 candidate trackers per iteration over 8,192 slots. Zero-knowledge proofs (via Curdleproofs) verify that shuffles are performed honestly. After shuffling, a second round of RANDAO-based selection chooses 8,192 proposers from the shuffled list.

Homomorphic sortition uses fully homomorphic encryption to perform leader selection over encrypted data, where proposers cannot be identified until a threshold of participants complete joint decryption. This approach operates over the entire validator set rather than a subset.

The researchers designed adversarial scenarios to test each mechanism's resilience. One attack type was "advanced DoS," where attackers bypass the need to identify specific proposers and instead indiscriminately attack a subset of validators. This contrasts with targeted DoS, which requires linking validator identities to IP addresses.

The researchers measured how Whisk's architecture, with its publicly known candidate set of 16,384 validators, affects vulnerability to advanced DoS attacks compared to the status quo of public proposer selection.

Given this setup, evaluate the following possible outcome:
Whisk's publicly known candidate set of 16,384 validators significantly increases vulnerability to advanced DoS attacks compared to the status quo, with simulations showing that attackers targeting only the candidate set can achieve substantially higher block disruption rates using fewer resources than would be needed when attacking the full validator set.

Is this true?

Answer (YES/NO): YES